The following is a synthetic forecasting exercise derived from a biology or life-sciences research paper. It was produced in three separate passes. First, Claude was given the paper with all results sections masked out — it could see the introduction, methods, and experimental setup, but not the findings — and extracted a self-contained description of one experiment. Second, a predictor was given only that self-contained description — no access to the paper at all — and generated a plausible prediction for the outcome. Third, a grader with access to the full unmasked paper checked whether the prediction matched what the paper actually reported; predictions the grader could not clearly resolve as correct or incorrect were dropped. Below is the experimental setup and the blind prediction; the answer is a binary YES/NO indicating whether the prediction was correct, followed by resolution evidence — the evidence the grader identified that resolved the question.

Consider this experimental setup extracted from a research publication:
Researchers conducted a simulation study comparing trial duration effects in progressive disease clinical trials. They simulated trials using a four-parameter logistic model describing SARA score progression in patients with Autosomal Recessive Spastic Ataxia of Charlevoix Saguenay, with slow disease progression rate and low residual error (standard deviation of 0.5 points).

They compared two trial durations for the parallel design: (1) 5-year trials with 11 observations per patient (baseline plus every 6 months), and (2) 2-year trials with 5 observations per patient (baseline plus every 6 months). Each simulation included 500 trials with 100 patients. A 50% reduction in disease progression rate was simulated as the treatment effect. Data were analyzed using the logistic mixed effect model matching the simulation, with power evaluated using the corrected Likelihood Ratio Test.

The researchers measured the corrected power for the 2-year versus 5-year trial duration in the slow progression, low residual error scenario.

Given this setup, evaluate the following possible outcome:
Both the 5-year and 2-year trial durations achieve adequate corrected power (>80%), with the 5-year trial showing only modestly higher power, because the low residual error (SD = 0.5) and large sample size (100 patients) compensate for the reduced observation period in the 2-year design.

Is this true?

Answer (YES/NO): YES